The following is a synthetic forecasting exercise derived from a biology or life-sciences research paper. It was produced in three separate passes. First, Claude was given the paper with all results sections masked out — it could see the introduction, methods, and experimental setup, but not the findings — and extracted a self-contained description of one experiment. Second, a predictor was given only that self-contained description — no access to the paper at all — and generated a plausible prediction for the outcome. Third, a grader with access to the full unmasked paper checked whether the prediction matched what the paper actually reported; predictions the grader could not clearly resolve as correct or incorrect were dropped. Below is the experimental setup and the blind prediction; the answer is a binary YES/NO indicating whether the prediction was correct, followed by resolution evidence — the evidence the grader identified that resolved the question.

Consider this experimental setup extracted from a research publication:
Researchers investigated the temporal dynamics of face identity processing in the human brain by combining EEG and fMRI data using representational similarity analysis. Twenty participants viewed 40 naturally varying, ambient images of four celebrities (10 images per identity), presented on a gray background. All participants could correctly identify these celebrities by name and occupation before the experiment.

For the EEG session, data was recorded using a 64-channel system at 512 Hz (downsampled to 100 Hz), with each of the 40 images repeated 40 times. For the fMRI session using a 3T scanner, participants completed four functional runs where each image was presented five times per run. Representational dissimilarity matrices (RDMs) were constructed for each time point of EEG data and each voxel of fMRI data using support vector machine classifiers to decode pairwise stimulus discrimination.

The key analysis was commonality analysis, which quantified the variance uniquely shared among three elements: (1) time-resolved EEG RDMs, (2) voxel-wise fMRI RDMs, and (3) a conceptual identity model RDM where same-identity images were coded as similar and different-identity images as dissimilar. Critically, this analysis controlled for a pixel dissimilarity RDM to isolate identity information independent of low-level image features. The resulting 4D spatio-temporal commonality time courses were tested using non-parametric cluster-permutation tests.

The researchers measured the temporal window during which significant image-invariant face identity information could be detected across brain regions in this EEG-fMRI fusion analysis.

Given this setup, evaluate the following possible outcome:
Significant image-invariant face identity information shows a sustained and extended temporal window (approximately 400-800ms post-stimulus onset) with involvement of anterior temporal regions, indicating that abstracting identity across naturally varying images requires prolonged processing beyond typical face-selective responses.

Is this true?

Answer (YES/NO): NO